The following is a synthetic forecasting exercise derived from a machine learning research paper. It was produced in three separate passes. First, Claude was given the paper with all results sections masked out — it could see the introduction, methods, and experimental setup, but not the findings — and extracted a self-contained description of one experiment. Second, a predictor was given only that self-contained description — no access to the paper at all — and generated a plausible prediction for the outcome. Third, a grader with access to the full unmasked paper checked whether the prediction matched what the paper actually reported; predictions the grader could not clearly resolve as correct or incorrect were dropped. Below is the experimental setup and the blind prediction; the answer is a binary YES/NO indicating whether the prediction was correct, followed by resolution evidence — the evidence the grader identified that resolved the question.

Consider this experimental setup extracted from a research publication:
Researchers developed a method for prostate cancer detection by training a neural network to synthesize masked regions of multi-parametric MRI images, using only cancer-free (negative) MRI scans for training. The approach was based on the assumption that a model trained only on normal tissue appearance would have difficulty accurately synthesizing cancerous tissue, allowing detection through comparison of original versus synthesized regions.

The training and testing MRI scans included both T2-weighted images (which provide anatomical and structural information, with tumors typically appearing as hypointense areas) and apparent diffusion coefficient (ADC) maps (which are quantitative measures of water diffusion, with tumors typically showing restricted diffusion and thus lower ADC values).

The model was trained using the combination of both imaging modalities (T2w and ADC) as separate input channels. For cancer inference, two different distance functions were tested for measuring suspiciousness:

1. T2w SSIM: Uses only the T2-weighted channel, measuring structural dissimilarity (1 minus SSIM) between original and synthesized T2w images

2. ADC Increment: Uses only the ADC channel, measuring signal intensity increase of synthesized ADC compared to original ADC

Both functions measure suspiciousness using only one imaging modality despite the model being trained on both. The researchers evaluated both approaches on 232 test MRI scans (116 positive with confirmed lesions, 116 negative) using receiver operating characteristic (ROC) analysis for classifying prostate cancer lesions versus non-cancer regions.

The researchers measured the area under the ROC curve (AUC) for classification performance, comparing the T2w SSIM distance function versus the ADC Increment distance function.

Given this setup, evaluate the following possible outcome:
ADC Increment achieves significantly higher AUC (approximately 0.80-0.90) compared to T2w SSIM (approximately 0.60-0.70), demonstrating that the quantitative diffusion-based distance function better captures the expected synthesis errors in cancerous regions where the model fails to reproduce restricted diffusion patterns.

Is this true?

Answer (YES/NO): YES